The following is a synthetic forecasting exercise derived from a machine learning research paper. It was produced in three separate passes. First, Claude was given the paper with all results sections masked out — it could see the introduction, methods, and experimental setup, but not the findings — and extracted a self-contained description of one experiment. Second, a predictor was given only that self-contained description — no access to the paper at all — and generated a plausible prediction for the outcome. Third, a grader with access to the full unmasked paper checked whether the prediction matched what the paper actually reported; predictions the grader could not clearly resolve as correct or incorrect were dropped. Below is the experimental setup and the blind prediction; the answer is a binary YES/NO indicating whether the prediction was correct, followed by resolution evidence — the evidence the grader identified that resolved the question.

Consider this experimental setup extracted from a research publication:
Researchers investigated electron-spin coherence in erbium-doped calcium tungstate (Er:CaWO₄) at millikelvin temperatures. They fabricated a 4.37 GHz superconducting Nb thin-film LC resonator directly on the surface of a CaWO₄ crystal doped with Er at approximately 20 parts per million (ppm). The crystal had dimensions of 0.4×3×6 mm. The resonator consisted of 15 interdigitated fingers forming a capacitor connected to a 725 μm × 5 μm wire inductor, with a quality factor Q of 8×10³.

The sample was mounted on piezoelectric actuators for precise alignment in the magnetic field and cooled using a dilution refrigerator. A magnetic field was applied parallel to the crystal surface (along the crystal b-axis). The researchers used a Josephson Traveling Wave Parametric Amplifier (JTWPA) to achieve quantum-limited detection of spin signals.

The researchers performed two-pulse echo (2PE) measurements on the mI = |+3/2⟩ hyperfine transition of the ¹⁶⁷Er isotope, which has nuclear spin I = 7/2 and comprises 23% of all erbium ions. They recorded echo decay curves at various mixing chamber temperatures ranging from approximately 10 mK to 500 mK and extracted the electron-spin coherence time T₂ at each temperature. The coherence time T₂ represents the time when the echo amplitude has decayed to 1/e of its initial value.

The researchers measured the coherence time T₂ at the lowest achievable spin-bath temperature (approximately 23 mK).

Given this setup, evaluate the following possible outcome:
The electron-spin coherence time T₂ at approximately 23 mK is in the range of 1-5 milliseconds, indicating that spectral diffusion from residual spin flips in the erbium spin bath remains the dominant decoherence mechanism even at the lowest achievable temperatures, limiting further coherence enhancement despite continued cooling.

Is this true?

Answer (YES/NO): NO